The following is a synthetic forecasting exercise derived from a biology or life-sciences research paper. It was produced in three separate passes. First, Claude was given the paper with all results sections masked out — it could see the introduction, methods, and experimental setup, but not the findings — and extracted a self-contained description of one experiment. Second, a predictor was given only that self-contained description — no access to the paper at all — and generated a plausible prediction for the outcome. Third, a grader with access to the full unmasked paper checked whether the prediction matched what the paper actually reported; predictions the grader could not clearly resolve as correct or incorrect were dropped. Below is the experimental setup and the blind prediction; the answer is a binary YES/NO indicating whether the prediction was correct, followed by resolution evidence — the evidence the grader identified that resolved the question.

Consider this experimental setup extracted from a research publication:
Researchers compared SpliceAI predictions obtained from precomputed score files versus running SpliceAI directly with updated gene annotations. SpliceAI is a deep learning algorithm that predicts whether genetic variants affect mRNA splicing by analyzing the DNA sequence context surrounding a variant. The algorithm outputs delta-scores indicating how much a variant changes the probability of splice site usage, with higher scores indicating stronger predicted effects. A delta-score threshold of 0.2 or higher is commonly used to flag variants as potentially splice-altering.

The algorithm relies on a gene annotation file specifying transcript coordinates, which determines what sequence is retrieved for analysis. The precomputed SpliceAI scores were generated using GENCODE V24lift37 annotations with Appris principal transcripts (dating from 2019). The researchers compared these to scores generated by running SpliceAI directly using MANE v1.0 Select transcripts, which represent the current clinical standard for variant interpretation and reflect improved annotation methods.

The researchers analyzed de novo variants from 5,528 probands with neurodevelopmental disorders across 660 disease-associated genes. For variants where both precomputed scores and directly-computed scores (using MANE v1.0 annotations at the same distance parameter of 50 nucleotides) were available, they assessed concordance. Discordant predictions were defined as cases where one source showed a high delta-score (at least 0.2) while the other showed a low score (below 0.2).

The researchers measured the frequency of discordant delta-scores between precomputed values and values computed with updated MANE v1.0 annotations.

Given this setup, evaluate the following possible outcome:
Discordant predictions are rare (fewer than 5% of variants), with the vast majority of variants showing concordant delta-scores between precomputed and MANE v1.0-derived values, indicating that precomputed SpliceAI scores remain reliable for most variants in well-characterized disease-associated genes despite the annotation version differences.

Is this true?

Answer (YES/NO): YES